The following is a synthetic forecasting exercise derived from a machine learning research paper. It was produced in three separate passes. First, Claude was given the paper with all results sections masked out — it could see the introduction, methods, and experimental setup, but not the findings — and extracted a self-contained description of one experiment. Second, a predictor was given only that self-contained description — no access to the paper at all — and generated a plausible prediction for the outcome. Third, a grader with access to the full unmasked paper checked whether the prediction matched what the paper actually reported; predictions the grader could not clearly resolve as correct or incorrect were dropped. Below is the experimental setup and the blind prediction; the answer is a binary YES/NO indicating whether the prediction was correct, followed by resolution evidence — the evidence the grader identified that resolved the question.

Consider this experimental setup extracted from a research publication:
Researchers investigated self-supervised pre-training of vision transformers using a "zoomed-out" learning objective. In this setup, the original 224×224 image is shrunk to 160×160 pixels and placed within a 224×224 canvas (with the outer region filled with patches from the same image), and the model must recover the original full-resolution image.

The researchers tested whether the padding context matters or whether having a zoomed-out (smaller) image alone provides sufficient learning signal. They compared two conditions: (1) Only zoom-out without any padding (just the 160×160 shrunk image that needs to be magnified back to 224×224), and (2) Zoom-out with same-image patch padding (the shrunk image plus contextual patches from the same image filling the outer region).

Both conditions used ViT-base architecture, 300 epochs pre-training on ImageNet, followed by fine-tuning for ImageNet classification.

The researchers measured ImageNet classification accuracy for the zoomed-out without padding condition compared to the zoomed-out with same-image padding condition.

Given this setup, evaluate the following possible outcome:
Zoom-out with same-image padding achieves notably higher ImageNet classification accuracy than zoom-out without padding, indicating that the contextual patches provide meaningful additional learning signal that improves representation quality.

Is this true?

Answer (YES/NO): YES